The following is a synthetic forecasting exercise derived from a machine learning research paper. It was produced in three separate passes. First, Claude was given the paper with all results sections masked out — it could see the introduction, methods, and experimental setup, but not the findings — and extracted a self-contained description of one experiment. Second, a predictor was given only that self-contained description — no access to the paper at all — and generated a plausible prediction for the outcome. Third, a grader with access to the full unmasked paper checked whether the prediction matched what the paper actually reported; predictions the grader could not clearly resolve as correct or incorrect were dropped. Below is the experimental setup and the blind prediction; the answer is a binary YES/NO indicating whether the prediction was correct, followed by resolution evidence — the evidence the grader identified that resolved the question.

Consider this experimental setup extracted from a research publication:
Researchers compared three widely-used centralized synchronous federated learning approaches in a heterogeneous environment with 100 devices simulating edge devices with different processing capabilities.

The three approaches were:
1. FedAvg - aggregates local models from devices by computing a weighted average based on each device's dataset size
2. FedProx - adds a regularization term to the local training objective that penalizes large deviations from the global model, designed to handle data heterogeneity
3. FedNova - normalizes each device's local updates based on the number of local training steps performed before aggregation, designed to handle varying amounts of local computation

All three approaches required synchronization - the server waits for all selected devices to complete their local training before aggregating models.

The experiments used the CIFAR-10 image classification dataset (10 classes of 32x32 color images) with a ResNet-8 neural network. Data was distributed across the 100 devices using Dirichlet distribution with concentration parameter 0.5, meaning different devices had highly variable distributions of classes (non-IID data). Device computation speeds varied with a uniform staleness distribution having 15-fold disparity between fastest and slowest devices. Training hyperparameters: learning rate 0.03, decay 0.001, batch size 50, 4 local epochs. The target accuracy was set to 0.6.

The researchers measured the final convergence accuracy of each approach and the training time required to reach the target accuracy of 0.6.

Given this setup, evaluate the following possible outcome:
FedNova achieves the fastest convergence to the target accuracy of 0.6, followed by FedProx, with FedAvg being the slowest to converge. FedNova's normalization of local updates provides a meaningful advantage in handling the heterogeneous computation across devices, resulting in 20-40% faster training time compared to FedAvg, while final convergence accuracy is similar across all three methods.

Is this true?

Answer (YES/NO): NO